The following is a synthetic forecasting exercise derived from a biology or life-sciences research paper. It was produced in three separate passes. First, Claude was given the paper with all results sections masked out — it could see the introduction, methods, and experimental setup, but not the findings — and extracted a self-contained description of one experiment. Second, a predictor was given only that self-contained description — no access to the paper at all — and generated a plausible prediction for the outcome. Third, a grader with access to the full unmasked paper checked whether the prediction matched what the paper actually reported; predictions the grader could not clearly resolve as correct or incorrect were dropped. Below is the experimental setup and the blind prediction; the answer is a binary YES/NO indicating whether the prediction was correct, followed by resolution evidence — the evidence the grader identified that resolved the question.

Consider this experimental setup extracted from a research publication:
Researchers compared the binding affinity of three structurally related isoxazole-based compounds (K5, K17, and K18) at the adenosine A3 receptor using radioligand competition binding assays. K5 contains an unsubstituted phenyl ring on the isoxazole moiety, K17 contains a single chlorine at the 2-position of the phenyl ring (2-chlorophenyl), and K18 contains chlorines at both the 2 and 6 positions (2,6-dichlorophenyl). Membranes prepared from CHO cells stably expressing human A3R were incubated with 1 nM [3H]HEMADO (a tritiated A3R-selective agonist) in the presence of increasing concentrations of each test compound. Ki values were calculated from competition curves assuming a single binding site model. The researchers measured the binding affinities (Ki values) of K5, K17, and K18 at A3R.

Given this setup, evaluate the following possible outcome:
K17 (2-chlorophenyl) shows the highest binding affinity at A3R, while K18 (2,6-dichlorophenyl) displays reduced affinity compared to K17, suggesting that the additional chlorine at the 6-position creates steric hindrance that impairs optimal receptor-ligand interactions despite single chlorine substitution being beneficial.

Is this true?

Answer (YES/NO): NO